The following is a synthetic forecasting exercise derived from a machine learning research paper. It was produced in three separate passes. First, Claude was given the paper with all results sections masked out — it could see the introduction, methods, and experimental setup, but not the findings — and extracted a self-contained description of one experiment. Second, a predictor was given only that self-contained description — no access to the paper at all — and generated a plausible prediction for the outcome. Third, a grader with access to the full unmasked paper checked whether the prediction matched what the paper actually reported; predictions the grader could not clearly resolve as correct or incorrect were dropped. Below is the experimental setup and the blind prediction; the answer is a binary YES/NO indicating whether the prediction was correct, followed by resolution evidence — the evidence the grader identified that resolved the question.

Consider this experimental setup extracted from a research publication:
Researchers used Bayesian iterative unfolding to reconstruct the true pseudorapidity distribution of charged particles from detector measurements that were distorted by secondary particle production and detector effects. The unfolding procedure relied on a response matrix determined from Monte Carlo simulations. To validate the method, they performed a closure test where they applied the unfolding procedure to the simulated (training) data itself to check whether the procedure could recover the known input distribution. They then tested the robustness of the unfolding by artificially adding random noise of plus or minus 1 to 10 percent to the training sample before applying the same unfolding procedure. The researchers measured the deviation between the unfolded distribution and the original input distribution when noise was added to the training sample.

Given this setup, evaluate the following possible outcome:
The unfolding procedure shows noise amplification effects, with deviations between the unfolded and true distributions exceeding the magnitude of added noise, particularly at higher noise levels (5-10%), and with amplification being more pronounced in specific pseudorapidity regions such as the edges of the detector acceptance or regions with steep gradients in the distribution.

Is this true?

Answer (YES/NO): NO